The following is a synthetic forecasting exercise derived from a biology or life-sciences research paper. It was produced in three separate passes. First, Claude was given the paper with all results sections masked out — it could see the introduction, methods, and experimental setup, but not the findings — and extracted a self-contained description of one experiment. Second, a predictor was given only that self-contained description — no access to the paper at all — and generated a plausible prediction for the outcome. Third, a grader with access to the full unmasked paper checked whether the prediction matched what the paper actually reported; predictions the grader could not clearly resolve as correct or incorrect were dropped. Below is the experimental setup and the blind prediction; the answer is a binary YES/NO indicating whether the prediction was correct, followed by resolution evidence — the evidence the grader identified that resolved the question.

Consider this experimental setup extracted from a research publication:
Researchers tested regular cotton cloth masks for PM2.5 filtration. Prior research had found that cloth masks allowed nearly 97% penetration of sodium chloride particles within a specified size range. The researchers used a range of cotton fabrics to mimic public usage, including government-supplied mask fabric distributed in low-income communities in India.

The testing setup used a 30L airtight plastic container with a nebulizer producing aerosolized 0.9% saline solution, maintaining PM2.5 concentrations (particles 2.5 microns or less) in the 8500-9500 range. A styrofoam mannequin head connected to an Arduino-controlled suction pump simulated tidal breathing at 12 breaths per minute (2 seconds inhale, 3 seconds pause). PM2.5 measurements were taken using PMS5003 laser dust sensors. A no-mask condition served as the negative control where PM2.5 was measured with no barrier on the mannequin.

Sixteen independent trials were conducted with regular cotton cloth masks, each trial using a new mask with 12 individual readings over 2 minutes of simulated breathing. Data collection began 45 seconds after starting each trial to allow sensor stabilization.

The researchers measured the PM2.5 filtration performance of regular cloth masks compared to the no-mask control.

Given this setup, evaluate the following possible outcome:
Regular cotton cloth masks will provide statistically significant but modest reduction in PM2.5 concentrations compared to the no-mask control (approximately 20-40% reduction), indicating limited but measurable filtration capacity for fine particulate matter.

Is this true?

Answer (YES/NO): NO